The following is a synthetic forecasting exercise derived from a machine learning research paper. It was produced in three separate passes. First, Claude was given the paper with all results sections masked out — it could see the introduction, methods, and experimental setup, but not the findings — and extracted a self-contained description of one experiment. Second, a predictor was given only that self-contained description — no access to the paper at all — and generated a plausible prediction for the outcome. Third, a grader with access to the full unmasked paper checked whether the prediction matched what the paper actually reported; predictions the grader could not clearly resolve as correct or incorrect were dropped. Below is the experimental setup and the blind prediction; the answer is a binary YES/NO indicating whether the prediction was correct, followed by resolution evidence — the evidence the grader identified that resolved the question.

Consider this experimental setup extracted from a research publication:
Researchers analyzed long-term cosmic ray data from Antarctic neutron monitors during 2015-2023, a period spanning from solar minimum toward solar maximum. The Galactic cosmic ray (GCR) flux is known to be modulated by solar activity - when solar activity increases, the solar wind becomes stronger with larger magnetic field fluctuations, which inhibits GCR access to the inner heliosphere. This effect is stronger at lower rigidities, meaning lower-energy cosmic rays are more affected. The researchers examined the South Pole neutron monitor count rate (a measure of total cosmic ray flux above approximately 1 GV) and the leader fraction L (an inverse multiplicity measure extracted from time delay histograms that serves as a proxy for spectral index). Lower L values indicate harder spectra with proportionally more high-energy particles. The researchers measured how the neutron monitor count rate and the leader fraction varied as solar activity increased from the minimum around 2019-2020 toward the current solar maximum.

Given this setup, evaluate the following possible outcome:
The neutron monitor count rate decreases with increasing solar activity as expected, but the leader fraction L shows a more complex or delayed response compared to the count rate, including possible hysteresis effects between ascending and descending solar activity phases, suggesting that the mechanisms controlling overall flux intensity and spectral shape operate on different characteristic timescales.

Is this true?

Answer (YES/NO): NO